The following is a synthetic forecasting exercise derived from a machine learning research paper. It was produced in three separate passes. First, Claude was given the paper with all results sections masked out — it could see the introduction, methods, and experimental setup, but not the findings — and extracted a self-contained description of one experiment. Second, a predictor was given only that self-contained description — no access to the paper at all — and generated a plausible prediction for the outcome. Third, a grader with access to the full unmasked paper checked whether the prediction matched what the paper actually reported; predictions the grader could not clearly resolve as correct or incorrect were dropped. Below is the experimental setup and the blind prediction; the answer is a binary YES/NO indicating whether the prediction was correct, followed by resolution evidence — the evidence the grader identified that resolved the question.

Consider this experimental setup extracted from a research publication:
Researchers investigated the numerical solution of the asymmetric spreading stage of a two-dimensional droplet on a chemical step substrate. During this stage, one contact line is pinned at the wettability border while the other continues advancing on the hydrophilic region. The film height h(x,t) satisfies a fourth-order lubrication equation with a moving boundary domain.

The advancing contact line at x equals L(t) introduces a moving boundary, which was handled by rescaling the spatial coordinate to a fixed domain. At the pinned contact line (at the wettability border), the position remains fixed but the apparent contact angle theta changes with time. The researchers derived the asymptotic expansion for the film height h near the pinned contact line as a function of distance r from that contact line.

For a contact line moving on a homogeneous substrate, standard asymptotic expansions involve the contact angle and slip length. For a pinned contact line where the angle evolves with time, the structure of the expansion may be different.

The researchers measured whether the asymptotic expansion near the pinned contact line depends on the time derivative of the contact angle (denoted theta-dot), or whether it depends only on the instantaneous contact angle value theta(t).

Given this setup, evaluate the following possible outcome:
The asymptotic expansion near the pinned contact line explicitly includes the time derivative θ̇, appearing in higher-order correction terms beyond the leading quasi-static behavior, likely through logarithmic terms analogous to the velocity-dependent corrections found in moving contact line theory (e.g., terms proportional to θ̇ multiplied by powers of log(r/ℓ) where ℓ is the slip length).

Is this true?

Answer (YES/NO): YES